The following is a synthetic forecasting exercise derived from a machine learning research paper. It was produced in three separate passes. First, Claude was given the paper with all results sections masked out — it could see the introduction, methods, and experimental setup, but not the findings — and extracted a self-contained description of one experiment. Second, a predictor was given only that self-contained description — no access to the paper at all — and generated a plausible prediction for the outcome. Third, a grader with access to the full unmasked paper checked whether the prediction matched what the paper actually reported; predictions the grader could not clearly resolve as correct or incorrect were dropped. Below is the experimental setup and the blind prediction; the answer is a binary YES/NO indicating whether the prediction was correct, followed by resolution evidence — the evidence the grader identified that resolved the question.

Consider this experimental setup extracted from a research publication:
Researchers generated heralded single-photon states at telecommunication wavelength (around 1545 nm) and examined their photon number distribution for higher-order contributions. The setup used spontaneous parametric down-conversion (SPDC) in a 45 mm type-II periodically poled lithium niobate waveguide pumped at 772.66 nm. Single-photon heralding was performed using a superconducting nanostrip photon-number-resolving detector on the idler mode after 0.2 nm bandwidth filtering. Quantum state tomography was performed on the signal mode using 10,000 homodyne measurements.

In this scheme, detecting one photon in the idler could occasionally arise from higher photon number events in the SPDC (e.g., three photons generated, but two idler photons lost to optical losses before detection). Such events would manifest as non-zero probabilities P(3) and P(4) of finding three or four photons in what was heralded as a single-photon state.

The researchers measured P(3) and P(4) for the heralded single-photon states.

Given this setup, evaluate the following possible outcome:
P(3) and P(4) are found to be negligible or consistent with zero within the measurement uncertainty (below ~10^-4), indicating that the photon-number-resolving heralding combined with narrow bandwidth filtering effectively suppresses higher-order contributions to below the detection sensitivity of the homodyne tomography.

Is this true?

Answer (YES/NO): NO